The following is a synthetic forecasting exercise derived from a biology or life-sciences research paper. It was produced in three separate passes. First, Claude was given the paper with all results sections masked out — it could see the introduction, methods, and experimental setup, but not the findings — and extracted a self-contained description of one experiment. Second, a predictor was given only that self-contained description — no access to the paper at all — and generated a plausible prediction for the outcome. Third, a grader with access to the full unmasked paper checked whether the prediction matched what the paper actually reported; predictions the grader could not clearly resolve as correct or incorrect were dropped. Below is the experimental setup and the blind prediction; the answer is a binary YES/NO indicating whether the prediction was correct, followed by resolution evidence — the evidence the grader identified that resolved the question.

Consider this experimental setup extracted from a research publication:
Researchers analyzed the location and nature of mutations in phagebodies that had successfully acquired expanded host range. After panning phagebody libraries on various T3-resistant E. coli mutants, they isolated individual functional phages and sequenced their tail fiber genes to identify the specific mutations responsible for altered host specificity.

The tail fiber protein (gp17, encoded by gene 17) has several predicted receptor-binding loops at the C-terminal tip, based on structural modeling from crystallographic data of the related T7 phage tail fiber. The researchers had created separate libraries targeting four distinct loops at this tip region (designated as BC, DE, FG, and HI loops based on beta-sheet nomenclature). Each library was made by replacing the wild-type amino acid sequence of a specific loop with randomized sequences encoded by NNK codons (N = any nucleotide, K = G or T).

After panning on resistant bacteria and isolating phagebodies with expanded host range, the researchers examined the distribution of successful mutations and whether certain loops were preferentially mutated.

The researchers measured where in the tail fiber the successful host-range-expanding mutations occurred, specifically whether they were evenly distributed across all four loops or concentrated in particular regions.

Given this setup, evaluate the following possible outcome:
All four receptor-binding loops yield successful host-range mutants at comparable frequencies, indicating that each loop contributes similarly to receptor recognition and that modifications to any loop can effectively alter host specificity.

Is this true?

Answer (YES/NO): NO